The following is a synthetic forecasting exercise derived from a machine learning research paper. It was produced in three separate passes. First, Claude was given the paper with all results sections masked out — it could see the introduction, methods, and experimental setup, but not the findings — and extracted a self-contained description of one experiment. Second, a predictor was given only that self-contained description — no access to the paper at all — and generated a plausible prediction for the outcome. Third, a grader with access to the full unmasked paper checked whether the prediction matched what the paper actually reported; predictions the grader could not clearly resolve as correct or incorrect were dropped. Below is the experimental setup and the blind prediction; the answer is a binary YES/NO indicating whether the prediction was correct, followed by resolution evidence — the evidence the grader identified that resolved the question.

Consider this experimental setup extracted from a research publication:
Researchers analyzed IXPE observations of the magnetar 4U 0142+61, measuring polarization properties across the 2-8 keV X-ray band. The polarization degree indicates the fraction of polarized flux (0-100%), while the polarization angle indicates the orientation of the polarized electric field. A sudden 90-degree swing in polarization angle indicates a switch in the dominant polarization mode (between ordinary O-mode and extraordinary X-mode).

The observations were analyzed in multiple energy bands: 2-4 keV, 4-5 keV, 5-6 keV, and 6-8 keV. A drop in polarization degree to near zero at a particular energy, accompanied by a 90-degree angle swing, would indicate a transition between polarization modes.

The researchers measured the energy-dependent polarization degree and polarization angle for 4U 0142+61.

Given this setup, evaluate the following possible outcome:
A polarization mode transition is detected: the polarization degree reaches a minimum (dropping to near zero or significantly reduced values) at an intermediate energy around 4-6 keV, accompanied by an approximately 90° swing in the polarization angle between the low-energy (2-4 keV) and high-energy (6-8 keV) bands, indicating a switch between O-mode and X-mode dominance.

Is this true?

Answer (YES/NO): YES